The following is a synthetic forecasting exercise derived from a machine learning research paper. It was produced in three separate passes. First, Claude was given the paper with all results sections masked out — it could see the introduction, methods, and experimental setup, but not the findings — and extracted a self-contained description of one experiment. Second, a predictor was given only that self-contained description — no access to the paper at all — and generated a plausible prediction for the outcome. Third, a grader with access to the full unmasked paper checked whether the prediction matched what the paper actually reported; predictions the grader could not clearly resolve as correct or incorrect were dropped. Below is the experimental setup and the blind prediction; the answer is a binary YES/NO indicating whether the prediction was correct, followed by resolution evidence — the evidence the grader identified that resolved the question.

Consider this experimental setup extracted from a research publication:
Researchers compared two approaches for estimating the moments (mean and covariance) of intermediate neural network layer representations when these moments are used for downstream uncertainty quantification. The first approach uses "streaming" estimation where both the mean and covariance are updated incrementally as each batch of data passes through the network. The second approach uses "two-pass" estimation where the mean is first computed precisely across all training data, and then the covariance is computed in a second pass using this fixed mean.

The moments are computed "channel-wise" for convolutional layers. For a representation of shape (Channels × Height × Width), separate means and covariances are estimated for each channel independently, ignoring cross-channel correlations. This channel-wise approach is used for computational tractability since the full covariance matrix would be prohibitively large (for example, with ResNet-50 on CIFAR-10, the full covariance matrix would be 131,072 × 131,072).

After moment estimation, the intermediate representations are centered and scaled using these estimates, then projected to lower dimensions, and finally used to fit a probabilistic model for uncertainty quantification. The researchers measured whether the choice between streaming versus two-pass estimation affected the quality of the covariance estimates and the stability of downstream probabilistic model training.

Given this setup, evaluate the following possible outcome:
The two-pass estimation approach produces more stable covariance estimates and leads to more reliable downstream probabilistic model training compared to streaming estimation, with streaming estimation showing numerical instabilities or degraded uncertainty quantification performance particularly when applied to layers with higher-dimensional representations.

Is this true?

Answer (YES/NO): NO